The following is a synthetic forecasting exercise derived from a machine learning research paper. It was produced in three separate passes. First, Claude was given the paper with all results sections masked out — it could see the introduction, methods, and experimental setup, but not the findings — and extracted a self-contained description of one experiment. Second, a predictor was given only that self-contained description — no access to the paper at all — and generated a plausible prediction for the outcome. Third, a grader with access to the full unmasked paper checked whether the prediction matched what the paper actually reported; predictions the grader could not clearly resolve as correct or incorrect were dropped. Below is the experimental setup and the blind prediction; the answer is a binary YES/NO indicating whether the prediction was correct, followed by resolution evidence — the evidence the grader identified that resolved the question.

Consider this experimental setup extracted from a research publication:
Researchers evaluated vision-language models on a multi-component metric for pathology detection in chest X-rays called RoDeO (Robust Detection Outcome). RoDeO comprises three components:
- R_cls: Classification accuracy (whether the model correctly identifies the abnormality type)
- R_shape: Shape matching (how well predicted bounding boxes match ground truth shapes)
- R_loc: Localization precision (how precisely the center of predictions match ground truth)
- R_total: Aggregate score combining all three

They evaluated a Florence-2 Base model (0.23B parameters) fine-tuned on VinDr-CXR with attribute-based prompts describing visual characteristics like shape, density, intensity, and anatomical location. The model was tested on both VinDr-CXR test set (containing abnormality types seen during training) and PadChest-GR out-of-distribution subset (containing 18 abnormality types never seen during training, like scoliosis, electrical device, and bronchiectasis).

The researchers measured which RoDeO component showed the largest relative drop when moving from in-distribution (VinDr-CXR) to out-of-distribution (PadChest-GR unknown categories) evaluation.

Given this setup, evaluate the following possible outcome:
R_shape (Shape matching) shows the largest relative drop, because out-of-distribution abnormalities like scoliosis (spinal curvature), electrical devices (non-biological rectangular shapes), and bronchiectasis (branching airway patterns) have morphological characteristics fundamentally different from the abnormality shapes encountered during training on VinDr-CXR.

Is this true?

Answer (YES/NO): NO